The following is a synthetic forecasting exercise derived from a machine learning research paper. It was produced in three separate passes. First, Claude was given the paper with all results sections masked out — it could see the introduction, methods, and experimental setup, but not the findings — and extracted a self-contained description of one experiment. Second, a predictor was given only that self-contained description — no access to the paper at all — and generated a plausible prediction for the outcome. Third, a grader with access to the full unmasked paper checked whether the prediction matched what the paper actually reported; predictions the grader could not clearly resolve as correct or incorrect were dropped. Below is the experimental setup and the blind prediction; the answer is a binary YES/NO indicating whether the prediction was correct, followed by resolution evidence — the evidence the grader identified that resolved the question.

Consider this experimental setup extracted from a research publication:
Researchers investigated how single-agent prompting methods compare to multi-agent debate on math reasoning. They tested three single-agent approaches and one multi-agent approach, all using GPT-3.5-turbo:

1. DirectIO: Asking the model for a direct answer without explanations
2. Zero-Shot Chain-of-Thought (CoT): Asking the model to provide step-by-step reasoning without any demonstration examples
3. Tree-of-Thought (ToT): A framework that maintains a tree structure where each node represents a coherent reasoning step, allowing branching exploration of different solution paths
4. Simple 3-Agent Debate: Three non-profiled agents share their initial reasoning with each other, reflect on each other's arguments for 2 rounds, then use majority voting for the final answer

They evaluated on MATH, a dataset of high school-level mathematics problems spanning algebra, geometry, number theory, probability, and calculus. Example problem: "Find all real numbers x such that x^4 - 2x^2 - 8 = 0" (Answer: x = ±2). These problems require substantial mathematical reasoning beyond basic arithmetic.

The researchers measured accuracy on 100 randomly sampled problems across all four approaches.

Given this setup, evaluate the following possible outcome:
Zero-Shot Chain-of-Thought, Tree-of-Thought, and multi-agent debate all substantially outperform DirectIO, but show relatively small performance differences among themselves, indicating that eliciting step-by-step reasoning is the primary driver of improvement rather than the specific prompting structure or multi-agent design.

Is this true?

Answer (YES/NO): YES